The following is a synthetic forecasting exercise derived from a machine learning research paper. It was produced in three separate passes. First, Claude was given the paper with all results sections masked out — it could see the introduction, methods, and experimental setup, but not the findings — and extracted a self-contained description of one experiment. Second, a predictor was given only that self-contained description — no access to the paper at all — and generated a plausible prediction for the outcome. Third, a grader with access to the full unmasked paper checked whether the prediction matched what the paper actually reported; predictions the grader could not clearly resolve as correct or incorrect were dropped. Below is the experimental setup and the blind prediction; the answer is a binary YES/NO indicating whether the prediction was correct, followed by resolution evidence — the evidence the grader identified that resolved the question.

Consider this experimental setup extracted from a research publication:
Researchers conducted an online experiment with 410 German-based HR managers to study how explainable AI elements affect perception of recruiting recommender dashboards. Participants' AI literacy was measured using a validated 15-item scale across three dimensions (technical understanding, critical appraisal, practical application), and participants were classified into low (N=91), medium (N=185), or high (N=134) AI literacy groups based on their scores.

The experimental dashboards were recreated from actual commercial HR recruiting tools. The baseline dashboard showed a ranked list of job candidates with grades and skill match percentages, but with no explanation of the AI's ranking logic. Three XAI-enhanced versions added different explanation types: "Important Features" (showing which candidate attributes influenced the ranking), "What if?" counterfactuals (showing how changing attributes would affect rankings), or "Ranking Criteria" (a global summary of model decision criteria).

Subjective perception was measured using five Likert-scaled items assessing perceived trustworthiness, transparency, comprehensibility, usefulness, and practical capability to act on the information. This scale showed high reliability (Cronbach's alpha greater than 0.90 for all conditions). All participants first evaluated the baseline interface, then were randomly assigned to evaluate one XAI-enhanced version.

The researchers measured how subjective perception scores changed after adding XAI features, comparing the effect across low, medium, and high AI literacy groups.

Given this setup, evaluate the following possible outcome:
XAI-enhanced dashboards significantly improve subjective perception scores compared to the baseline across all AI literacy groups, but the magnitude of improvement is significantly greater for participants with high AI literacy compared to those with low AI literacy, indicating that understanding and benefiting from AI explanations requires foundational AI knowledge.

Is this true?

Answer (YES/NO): NO